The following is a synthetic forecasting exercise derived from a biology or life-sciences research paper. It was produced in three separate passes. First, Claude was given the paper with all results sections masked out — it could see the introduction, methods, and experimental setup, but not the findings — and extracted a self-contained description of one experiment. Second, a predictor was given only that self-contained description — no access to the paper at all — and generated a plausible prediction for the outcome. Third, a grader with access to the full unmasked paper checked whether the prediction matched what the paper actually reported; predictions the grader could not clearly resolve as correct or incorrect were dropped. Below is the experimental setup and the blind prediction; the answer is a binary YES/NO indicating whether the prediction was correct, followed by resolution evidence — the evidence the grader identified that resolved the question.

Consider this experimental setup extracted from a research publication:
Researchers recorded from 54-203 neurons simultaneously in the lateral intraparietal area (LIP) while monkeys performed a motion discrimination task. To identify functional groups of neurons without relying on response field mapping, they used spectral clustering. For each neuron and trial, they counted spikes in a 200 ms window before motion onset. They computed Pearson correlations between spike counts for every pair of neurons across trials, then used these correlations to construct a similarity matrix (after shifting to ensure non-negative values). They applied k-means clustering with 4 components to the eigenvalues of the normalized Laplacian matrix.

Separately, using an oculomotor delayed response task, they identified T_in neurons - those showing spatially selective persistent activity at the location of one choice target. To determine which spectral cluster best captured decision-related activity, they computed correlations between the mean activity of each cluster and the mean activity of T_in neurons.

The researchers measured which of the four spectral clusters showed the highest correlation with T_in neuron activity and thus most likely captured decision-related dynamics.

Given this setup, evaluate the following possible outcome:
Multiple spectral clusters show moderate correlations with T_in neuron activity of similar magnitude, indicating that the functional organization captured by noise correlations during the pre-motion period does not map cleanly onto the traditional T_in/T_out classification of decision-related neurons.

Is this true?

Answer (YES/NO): NO